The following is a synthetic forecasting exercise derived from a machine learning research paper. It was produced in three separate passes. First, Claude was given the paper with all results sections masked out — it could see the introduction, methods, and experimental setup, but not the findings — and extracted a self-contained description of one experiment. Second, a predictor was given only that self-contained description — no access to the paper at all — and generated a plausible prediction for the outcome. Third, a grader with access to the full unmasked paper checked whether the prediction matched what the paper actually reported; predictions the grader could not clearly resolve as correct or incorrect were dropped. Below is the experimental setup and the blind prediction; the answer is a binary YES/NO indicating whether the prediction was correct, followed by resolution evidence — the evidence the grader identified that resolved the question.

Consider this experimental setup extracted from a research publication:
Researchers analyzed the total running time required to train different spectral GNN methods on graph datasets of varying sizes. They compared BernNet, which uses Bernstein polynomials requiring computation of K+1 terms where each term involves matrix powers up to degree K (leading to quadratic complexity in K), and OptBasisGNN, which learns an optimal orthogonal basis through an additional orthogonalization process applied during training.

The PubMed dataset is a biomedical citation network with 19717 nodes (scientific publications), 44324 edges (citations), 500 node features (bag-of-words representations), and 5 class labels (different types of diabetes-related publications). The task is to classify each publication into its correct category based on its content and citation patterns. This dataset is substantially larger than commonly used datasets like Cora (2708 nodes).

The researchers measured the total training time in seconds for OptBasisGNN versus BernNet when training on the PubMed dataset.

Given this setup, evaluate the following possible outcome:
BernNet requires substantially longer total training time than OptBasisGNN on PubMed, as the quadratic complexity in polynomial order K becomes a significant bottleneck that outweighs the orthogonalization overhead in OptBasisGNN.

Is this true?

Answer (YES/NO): NO